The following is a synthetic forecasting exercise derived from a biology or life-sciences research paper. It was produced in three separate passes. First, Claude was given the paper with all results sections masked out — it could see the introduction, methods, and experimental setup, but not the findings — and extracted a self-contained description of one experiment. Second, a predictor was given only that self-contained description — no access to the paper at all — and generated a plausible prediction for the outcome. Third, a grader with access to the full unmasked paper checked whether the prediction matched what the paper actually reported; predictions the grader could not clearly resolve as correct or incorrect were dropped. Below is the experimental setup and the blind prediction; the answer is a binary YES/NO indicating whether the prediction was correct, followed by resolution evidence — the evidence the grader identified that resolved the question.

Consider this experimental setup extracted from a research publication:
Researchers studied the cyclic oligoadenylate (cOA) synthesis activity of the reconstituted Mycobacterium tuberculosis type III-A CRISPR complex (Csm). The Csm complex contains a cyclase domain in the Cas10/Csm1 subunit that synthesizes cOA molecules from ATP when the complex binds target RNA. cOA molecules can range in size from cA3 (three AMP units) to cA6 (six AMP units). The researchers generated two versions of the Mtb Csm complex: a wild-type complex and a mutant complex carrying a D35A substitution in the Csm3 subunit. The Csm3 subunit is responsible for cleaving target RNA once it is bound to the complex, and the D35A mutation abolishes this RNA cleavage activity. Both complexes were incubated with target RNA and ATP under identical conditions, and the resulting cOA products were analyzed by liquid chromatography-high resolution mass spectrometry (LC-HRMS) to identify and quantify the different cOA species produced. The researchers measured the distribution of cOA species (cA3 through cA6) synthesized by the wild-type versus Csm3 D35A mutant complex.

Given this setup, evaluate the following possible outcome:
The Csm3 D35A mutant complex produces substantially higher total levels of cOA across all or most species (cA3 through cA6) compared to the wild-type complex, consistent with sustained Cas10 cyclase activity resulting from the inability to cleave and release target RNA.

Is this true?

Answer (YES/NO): NO